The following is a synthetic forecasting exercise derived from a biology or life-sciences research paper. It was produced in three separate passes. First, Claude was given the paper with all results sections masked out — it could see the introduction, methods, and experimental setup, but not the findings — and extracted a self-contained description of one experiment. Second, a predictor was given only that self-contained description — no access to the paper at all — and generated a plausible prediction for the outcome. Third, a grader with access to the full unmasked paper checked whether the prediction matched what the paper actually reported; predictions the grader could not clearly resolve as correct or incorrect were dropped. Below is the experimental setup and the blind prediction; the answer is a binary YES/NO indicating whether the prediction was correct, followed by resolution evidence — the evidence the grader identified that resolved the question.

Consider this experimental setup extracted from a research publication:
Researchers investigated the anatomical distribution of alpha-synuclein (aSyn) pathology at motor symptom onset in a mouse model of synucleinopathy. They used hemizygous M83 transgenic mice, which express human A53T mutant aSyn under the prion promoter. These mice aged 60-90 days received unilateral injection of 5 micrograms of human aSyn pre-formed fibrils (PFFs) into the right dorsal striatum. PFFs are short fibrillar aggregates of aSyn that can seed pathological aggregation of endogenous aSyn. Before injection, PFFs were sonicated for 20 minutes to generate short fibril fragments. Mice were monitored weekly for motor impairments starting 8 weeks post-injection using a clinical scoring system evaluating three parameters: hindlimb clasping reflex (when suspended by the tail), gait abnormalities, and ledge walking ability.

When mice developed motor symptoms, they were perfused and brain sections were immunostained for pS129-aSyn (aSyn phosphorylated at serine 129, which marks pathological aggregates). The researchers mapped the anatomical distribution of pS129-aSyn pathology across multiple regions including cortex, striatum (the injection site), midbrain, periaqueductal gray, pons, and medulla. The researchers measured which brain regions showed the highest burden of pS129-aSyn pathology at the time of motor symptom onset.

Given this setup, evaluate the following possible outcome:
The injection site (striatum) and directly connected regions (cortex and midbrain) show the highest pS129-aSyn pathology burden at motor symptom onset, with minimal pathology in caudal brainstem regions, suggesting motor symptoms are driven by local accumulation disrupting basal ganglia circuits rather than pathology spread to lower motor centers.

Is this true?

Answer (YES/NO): NO